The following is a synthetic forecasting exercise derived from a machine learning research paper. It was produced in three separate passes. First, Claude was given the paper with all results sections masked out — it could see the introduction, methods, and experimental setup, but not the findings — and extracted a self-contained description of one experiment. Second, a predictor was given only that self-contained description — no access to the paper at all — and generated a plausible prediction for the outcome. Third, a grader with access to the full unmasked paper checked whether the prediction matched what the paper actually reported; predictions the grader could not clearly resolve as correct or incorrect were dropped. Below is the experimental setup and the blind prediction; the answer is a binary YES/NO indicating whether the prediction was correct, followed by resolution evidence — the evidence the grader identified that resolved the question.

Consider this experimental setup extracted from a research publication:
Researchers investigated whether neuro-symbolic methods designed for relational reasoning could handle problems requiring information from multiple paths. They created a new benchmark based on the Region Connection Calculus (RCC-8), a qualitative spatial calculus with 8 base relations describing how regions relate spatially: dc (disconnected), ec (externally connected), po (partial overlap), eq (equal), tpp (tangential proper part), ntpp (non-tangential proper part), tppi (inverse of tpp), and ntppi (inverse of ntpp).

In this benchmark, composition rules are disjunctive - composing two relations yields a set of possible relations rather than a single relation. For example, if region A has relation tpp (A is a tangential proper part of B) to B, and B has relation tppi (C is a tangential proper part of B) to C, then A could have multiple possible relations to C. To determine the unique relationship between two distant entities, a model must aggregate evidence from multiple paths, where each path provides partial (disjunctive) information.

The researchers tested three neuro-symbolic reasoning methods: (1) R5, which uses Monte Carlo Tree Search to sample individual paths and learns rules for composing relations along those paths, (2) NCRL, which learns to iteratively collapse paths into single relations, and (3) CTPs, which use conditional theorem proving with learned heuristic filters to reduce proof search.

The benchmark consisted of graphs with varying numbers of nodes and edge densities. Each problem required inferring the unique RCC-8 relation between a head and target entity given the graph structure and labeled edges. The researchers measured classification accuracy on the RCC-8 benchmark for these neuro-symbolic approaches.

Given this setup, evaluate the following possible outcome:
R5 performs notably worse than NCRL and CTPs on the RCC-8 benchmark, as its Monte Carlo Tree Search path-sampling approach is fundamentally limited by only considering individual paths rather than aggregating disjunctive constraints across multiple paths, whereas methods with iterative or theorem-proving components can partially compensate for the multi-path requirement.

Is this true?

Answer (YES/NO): NO